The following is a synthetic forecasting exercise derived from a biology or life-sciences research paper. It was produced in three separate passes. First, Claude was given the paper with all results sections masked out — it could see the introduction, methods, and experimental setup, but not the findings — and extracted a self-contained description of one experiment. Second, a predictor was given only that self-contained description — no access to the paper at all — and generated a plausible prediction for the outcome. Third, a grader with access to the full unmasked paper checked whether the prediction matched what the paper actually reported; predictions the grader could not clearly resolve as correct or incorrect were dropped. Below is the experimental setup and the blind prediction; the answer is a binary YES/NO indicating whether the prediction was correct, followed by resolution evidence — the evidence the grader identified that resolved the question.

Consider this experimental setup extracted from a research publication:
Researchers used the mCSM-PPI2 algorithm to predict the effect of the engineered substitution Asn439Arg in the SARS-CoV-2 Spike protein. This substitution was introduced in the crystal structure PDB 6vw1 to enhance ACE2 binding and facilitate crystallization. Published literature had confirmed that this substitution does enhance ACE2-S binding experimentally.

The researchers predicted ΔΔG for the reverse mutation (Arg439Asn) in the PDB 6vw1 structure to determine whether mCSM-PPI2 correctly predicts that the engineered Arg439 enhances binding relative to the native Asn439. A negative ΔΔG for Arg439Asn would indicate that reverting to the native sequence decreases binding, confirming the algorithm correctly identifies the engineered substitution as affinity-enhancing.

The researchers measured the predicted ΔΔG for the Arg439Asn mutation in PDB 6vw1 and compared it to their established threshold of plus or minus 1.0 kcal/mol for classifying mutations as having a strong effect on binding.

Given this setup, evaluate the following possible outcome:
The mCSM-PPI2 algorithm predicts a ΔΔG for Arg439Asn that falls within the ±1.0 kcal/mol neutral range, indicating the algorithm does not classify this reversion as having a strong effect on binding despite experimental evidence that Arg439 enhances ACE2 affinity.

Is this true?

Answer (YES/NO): YES